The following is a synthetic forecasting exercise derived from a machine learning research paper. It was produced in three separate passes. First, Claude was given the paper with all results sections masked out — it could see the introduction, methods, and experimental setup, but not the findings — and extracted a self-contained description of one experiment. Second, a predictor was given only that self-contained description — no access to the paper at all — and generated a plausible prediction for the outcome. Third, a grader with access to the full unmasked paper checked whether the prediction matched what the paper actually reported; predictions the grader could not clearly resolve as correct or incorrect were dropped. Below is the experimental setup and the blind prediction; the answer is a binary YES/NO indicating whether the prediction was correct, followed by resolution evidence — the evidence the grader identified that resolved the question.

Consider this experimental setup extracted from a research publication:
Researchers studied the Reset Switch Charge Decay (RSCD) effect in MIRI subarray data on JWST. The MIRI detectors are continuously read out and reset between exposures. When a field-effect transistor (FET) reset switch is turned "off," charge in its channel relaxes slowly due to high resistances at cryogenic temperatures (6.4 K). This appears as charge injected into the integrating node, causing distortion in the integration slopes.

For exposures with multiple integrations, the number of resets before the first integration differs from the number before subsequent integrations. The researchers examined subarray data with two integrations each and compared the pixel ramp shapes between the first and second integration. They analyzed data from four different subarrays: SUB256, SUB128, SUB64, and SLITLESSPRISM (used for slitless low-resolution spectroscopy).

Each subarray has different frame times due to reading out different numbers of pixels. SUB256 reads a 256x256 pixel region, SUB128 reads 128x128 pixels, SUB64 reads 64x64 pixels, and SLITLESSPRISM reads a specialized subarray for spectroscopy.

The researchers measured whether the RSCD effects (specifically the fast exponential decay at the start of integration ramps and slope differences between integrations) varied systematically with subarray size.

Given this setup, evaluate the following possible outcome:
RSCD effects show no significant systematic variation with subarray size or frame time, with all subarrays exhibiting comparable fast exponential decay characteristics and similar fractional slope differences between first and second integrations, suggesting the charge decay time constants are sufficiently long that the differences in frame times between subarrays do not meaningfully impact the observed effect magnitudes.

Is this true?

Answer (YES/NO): NO